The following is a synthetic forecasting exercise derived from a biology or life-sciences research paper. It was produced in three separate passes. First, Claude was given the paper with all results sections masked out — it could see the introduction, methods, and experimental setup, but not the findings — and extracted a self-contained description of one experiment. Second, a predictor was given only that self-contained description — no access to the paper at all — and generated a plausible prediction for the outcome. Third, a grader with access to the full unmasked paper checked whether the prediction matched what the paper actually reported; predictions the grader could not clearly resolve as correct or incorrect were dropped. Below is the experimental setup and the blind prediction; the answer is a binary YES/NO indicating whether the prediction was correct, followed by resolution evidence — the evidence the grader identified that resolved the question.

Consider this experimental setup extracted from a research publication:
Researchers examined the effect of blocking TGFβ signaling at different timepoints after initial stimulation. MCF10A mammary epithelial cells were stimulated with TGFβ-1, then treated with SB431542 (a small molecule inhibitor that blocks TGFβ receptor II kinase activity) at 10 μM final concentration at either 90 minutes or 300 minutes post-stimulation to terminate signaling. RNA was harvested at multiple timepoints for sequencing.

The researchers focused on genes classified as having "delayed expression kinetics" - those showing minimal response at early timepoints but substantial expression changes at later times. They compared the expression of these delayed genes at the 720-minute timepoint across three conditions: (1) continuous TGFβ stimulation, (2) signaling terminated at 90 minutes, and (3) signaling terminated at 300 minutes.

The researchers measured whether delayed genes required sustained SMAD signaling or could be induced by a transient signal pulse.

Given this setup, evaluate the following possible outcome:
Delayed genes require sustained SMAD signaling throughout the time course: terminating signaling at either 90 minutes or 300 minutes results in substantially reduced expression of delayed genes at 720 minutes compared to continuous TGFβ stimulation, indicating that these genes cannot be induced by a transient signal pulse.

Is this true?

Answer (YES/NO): YES